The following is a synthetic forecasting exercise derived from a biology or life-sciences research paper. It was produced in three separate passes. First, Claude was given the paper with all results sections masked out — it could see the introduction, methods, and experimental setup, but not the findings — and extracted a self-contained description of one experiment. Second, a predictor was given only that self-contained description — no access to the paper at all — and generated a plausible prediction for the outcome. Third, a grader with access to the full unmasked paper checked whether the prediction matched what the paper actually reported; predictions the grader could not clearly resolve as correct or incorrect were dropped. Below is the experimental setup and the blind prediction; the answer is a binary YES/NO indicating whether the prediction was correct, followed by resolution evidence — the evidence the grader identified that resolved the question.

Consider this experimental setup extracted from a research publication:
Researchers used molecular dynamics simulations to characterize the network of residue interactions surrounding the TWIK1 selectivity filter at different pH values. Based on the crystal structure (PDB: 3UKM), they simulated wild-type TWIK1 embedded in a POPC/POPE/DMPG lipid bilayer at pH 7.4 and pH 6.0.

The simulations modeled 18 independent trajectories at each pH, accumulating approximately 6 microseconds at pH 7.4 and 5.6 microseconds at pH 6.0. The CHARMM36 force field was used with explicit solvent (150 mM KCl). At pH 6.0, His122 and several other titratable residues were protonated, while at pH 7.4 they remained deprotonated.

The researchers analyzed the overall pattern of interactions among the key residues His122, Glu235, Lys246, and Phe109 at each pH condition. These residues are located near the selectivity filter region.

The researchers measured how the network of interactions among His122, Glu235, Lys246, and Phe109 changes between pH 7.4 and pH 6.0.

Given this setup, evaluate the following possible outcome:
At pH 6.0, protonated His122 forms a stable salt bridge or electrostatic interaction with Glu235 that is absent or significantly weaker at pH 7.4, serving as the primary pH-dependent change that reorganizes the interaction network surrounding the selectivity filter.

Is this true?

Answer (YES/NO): YES